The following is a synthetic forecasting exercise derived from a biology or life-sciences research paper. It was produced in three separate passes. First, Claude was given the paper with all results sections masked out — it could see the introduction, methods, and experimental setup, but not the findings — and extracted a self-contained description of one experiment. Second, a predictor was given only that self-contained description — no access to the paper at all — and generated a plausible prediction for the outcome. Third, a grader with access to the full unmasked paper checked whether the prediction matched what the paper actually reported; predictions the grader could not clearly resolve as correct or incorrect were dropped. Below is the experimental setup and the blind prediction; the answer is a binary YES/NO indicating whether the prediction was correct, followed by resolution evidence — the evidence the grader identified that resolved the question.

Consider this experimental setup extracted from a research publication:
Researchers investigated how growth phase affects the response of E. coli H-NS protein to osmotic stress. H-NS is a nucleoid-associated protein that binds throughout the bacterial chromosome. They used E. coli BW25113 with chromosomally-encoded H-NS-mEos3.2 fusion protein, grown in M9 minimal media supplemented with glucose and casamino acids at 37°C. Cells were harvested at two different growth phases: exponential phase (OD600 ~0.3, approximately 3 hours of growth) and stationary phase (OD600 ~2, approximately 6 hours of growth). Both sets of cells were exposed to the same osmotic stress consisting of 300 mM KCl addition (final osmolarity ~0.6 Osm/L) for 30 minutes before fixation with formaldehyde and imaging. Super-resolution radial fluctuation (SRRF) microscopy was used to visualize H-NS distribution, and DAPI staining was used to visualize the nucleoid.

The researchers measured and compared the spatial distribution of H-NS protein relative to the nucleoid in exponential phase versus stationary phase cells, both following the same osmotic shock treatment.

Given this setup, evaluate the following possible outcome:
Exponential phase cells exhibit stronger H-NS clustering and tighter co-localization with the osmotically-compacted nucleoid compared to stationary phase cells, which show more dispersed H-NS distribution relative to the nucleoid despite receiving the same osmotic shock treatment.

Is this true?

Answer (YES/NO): NO